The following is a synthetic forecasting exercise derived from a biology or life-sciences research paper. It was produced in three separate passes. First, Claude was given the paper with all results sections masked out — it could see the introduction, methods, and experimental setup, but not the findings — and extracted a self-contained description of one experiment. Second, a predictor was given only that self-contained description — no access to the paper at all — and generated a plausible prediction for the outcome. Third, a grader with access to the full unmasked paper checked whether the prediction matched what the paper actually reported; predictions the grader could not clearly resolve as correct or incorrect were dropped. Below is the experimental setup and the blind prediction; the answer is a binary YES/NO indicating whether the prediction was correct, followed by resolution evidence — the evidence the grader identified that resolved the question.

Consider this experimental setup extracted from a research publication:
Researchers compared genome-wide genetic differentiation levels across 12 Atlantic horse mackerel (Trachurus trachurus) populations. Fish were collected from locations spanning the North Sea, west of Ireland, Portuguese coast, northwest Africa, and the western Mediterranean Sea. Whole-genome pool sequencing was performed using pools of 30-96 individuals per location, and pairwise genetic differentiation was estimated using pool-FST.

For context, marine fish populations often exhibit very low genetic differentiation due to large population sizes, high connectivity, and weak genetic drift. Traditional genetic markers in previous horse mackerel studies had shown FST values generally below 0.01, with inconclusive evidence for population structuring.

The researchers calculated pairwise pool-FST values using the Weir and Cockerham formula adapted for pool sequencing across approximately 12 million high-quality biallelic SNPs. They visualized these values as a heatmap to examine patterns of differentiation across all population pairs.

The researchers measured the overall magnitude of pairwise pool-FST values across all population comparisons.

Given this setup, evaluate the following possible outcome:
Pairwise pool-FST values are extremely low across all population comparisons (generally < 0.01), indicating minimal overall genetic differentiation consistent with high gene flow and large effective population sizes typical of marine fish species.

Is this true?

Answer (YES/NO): NO